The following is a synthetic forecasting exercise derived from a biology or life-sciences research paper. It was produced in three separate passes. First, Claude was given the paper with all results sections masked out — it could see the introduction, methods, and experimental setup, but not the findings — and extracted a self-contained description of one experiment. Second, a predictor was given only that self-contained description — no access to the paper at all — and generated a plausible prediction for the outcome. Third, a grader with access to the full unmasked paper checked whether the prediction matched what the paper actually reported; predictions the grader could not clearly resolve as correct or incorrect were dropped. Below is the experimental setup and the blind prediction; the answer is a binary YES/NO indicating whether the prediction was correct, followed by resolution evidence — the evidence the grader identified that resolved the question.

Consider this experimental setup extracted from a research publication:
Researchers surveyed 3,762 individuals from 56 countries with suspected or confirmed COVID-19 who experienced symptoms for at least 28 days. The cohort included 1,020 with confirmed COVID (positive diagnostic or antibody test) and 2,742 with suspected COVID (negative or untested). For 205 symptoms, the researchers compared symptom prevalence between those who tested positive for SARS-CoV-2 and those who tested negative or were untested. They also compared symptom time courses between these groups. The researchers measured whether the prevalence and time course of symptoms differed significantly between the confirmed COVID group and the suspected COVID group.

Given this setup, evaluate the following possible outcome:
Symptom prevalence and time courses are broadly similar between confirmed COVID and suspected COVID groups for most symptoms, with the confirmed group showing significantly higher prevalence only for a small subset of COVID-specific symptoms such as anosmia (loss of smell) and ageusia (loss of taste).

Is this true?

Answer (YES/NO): YES